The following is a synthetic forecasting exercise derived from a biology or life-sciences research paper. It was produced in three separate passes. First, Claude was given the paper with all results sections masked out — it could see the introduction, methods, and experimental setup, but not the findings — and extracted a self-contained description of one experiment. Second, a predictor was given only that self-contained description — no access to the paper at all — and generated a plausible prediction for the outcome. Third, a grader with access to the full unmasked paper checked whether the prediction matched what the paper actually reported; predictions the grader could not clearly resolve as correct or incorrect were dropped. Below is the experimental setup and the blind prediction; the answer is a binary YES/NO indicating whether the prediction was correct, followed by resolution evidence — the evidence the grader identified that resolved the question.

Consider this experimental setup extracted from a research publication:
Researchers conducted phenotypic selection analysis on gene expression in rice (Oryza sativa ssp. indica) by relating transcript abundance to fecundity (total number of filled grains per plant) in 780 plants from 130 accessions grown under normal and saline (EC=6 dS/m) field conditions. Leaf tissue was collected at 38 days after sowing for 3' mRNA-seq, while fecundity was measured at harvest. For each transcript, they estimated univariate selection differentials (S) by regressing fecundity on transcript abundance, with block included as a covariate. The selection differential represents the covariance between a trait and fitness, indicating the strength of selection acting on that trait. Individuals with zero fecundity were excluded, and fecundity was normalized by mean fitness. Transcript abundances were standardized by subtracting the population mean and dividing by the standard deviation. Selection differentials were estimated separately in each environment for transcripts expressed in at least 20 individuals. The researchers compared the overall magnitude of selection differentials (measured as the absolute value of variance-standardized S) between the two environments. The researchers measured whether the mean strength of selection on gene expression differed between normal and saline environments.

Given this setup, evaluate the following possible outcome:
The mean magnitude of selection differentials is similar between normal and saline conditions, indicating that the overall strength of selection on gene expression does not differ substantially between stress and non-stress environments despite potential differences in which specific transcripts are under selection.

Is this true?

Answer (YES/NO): NO